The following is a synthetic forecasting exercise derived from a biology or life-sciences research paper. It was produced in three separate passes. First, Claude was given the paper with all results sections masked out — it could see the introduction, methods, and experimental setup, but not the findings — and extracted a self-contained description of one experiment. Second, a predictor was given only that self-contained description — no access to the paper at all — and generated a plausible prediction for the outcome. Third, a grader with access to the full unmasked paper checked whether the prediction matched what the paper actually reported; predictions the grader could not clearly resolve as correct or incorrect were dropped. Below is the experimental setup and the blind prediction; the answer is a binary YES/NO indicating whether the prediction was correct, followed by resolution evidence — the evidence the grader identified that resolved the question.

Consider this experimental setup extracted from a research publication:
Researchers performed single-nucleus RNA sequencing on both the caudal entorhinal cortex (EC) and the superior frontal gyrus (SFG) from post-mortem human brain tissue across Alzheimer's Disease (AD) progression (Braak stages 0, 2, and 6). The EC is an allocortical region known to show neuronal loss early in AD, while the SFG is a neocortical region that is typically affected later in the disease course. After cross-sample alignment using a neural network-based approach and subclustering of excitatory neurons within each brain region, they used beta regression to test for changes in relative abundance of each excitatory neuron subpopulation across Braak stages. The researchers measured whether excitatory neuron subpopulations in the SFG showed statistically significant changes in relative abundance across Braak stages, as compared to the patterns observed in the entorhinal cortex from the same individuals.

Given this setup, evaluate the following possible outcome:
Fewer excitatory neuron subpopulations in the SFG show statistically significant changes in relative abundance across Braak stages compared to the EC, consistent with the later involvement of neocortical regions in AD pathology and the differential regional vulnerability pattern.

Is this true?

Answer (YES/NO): YES